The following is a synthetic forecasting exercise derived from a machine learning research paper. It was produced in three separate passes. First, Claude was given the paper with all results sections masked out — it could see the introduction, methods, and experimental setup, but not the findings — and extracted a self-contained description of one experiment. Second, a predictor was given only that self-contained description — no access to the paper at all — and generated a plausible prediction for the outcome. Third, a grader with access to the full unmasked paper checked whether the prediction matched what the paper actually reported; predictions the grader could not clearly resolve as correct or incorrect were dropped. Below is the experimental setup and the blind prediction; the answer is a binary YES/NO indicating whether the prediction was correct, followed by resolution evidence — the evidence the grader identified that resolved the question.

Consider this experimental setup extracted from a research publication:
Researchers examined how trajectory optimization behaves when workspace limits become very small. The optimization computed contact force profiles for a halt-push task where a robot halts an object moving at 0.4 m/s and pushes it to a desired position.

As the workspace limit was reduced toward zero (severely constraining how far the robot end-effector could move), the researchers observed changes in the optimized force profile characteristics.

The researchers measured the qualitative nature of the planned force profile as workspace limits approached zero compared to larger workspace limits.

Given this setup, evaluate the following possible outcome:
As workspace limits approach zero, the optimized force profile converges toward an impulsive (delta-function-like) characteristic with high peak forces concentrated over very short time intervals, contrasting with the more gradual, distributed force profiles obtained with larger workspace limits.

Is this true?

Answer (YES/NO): YES